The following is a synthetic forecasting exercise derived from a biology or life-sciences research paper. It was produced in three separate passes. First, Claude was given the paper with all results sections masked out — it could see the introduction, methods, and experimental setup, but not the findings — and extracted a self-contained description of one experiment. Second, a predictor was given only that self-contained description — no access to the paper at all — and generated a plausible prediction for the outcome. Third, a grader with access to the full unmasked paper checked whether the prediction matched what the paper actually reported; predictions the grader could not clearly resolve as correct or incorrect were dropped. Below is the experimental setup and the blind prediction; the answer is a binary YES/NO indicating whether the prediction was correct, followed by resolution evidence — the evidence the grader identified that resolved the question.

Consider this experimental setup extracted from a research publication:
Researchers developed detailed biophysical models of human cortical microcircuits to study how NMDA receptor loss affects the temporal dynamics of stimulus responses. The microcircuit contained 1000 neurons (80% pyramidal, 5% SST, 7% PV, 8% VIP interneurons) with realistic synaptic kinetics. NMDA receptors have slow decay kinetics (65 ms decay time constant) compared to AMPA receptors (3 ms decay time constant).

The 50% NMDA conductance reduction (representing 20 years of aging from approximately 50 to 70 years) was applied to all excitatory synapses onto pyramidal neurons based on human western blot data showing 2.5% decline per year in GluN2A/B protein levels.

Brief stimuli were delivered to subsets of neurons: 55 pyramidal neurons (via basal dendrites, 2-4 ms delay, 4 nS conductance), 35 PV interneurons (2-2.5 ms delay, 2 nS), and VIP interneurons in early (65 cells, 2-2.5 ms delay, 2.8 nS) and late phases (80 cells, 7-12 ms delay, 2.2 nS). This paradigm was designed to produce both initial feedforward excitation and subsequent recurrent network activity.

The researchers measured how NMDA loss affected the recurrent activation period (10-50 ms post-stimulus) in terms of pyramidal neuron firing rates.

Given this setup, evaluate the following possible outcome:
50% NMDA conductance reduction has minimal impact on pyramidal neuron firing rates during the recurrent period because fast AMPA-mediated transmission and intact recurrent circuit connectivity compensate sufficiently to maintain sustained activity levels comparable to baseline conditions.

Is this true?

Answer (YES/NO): NO